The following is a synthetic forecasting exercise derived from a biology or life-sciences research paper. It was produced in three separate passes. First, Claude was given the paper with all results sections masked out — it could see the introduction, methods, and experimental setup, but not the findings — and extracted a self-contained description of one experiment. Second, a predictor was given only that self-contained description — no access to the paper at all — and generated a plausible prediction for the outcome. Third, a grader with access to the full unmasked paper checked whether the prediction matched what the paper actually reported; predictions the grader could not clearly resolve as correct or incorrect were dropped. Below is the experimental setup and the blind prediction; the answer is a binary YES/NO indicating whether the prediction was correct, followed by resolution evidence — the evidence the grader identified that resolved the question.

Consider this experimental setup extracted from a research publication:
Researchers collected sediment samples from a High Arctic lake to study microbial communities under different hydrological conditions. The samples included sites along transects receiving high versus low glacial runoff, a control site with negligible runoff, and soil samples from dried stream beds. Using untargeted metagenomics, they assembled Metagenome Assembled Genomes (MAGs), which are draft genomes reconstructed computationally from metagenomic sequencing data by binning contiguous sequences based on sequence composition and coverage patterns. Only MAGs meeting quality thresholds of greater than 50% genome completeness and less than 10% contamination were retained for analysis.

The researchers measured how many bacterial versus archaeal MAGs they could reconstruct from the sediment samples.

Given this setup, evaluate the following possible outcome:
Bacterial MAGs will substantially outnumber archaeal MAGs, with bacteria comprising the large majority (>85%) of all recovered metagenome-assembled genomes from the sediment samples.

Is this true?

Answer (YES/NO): YES